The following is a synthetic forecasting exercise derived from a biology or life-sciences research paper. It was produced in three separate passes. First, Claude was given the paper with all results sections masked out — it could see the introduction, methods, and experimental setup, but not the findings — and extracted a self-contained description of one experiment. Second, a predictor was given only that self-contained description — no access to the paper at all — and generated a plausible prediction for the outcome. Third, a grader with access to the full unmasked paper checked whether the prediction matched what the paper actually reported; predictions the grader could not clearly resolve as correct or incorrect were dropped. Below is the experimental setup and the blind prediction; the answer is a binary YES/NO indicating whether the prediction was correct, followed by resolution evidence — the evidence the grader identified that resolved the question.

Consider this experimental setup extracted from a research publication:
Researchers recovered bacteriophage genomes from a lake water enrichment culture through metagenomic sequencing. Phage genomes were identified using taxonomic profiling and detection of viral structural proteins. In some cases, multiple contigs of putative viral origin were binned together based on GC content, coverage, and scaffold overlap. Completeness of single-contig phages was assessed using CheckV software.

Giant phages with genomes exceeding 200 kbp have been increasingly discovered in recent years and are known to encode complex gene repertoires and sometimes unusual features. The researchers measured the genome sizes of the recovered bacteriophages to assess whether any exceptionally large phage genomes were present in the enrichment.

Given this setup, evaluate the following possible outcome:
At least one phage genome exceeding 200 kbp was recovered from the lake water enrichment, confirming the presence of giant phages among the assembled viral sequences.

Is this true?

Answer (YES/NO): YES